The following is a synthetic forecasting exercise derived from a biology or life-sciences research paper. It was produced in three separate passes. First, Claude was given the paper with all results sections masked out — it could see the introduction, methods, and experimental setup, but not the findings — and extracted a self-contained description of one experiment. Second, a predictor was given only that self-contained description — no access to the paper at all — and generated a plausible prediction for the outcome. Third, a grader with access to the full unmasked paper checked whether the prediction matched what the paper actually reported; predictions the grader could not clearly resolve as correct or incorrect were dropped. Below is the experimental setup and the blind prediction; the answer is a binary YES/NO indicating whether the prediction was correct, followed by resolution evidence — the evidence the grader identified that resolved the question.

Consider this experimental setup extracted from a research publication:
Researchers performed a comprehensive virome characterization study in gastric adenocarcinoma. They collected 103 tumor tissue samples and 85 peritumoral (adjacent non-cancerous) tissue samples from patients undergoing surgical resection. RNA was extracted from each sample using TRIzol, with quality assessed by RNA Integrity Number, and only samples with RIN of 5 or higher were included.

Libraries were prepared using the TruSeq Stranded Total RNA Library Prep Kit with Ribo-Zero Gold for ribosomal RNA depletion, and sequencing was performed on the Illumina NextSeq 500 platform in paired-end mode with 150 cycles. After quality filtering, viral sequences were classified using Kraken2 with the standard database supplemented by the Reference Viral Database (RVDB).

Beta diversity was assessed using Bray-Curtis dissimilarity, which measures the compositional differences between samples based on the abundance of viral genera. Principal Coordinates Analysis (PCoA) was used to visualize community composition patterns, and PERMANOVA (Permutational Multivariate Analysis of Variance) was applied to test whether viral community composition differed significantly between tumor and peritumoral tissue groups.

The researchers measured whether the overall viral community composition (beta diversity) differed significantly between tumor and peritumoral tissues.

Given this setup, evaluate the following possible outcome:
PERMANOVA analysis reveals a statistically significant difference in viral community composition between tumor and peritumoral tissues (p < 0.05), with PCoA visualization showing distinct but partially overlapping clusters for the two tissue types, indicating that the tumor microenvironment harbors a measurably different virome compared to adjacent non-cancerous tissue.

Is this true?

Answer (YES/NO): NO